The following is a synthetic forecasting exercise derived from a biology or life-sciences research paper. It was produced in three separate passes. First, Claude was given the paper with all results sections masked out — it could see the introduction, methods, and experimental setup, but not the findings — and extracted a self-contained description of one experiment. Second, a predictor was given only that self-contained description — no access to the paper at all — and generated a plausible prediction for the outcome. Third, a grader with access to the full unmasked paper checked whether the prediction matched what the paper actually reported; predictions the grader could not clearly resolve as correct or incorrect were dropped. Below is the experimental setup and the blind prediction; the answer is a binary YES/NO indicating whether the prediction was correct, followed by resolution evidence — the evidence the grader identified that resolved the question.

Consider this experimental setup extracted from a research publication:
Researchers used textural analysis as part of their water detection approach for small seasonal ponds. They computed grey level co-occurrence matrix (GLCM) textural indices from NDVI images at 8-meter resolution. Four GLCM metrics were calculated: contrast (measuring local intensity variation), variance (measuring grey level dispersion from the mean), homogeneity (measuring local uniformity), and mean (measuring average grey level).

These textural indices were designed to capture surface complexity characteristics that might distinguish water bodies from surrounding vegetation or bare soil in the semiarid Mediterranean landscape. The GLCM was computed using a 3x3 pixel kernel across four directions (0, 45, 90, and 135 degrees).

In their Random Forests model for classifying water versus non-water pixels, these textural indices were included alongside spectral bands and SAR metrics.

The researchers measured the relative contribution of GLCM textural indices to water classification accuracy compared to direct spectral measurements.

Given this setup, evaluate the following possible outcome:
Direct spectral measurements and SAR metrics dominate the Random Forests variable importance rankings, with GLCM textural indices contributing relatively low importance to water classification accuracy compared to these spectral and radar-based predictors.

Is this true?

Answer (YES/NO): NO